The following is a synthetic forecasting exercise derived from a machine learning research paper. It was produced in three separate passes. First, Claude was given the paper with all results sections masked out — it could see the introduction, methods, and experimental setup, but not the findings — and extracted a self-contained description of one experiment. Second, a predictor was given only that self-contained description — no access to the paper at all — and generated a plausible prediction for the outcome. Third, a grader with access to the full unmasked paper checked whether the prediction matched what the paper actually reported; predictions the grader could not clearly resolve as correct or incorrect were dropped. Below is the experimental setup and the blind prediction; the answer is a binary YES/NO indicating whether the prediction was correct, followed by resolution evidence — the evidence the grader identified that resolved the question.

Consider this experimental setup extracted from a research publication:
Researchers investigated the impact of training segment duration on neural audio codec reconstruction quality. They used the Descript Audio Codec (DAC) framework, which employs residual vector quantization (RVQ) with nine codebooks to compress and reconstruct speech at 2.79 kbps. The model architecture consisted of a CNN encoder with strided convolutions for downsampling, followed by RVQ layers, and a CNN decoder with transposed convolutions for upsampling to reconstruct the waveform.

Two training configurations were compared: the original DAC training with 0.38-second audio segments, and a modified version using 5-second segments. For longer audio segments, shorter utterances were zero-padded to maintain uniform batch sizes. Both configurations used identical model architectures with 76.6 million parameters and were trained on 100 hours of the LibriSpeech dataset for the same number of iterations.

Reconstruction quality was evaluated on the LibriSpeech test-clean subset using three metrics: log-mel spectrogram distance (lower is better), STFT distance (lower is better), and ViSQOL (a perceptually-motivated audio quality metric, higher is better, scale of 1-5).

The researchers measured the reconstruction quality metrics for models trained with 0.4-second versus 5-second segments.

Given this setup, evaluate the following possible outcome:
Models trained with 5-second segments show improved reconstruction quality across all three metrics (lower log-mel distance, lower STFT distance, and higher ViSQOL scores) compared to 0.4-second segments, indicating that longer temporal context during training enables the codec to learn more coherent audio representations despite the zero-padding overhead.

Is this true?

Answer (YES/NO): YES